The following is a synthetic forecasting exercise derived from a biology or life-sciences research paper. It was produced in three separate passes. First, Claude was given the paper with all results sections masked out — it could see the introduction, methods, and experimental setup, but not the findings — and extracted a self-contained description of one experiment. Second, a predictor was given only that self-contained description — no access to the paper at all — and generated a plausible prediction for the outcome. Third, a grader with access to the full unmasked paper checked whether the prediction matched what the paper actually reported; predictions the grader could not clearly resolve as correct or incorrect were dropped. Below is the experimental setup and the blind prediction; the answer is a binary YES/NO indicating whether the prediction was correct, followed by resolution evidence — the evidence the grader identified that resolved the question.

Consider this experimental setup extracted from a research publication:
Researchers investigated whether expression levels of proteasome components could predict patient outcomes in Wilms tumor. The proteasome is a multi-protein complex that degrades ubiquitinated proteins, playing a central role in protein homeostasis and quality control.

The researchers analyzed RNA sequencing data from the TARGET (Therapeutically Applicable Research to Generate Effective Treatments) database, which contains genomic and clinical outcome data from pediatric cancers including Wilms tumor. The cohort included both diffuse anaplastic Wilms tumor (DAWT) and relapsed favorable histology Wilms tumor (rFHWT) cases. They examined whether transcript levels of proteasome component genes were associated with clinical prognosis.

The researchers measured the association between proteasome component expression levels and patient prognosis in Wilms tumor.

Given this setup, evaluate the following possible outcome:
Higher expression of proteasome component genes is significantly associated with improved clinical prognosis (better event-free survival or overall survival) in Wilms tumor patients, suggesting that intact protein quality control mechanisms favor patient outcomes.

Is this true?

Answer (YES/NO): NO